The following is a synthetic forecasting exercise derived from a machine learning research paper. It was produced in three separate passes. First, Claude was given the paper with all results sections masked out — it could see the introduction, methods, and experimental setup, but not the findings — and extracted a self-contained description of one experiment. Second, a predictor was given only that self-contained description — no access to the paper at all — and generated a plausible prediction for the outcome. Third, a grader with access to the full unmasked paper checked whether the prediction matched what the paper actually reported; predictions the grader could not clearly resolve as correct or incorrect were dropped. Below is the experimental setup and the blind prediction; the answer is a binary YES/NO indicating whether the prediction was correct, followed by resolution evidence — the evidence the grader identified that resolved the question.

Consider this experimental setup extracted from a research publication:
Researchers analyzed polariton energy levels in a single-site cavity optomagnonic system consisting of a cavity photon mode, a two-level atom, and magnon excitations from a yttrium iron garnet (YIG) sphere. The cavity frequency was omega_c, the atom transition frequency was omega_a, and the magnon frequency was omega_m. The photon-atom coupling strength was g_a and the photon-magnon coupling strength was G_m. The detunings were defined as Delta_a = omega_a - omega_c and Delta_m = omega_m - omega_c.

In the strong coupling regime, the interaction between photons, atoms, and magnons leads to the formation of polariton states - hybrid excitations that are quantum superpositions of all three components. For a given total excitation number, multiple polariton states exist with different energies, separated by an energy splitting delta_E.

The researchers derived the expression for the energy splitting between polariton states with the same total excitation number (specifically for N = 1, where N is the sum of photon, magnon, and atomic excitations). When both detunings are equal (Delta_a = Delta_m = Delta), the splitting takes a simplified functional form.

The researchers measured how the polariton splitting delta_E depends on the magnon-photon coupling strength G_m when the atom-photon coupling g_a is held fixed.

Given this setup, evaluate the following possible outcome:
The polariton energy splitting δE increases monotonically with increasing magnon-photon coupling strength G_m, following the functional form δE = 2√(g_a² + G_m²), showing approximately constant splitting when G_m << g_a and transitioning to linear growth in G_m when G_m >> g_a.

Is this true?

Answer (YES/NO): NO